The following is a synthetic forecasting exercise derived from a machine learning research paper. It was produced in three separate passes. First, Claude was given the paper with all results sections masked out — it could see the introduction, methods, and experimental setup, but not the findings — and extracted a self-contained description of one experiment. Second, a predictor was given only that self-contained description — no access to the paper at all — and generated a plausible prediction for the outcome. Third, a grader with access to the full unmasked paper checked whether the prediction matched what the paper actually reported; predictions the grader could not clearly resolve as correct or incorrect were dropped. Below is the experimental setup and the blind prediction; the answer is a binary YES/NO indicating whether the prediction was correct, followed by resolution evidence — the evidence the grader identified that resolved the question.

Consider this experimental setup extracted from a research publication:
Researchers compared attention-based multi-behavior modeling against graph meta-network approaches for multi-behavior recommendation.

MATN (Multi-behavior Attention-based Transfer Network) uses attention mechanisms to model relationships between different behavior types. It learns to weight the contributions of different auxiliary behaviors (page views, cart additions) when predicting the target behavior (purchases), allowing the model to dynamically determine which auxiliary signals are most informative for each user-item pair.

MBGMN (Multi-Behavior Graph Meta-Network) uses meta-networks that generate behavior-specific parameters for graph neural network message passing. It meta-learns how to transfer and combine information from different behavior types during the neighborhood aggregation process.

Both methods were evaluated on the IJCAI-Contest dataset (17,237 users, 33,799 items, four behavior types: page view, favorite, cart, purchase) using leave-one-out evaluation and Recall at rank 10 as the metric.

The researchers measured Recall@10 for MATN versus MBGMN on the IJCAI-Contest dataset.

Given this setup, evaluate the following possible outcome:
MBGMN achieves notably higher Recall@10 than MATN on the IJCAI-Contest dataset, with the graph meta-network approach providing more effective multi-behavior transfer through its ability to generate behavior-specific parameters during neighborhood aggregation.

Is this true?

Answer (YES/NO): YES